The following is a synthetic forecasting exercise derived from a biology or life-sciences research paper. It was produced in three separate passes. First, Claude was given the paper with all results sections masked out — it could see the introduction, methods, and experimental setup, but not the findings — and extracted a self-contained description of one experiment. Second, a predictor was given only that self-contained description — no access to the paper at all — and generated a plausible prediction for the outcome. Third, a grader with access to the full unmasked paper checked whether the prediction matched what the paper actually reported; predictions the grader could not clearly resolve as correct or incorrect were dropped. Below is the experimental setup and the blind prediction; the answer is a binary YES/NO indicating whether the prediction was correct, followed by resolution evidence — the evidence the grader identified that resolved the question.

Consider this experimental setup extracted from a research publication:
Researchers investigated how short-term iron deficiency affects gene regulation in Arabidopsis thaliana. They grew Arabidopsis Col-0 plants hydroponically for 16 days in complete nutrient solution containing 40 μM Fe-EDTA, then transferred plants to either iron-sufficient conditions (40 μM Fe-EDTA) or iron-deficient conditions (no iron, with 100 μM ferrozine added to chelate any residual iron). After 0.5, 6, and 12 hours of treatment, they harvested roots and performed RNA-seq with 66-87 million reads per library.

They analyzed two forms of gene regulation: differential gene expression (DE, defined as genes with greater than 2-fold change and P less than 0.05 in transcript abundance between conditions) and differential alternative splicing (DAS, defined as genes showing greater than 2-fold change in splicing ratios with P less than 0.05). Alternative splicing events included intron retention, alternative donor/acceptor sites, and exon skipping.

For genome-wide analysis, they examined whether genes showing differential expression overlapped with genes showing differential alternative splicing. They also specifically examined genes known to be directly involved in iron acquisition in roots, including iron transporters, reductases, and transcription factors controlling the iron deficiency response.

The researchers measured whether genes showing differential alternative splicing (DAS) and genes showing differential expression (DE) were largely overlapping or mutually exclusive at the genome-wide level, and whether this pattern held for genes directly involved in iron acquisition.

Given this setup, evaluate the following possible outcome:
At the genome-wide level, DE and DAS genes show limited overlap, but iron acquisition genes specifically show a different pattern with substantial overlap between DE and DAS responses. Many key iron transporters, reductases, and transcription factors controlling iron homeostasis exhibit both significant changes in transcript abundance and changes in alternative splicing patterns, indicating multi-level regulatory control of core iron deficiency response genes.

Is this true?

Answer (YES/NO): YES